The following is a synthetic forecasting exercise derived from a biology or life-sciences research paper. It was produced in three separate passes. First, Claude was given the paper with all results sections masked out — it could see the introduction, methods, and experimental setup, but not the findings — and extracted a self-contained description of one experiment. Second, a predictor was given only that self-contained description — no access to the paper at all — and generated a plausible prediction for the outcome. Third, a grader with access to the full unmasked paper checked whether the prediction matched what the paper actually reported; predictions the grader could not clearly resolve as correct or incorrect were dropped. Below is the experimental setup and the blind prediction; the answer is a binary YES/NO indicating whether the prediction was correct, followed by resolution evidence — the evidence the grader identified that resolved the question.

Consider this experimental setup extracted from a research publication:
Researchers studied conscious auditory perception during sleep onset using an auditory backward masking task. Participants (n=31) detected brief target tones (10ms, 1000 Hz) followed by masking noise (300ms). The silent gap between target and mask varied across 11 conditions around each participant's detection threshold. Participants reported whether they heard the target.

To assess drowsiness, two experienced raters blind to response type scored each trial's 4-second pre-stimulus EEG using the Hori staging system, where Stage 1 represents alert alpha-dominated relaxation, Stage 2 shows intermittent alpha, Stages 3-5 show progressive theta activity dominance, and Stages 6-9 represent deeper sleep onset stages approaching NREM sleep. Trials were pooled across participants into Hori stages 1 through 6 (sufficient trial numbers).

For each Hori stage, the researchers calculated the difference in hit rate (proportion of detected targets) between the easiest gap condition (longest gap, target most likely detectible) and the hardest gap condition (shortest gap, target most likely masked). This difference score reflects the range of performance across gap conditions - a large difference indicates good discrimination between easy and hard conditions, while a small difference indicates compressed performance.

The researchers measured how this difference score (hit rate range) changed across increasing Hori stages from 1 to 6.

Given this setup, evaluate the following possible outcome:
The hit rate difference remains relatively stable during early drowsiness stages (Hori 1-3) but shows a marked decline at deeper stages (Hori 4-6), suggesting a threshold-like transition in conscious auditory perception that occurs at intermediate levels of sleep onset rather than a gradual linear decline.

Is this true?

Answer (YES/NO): NO